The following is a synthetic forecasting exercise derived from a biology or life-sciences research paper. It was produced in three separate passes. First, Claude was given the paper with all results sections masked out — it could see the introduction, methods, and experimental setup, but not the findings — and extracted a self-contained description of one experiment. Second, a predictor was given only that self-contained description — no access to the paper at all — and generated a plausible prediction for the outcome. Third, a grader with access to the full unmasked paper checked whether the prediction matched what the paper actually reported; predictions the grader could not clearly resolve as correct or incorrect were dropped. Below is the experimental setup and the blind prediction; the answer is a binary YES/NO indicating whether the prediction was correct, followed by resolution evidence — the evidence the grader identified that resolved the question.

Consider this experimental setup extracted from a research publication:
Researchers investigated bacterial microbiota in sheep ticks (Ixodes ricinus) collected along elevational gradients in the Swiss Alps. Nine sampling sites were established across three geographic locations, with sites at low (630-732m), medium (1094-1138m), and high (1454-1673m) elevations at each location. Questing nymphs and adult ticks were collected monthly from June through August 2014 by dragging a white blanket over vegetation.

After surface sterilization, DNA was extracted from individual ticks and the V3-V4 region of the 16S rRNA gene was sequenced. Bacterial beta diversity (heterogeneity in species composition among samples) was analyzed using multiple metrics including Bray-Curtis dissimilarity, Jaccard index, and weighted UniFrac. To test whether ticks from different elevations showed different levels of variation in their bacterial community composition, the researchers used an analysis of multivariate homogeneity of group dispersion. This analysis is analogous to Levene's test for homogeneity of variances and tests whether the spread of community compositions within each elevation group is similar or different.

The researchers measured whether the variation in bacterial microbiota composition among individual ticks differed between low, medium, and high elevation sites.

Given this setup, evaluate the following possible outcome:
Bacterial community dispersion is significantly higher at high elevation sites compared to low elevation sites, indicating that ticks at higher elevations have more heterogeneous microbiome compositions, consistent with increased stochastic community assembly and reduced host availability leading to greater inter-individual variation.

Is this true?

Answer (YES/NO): NO